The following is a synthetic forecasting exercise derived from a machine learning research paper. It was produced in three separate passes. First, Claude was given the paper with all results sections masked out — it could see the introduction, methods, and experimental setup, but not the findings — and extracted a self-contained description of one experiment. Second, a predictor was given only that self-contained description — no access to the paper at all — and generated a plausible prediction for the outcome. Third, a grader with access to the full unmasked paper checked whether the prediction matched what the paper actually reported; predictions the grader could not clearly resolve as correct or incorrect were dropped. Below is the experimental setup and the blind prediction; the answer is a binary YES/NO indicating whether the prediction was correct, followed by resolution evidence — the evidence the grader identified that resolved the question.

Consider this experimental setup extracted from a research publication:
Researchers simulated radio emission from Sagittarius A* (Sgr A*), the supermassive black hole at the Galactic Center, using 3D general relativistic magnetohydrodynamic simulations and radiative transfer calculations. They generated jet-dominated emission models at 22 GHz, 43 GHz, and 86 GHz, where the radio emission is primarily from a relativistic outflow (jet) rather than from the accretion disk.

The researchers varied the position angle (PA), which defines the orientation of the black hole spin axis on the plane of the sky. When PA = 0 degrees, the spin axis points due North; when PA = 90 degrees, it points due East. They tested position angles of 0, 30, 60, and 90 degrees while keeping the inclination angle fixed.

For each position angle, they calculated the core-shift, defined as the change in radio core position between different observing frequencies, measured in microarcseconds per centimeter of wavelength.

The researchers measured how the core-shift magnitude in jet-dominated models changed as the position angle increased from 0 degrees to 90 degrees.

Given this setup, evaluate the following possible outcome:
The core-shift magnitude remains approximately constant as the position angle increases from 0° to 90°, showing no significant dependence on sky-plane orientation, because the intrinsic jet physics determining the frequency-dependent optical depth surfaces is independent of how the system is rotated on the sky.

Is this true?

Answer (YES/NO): NO